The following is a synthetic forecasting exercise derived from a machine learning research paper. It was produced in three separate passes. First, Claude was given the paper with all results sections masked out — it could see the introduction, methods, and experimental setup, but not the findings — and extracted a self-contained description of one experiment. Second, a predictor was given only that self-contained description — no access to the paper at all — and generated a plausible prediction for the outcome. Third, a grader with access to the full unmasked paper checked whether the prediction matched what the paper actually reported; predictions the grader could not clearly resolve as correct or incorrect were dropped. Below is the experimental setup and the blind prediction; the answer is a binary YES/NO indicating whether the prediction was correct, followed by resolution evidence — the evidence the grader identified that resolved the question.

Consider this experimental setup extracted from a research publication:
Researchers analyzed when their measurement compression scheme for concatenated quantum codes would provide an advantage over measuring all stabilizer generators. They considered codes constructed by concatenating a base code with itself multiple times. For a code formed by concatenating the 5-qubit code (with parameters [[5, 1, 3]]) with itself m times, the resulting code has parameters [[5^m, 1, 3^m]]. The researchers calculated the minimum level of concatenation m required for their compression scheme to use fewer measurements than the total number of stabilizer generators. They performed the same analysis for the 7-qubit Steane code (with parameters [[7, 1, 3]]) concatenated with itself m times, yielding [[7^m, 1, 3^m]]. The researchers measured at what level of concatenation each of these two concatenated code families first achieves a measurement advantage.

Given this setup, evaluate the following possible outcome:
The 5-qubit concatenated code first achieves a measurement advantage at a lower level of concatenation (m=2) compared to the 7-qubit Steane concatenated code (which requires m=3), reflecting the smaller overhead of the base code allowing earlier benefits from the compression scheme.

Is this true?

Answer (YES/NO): NO